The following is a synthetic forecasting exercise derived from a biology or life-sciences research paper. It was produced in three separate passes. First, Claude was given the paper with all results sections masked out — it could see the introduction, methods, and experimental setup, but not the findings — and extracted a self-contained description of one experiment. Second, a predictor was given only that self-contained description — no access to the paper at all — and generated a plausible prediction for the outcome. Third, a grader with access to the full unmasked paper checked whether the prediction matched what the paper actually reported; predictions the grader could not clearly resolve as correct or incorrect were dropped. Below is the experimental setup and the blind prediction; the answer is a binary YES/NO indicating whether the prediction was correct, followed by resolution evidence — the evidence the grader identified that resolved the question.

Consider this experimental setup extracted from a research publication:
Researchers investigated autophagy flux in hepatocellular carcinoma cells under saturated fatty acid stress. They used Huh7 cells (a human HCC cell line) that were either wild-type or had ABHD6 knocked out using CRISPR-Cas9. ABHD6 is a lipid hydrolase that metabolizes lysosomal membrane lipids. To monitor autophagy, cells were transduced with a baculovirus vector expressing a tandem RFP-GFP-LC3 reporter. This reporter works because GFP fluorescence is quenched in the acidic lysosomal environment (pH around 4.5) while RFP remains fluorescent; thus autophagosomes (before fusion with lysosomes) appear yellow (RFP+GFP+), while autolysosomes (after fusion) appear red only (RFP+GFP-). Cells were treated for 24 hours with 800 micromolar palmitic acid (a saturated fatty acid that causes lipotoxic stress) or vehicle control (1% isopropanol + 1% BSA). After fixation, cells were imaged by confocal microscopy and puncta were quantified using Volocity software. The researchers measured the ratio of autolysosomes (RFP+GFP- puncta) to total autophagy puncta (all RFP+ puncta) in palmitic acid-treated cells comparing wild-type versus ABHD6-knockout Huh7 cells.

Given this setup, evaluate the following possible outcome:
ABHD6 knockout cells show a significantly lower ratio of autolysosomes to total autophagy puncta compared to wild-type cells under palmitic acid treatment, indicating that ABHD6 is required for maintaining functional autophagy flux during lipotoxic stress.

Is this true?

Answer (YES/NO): NO